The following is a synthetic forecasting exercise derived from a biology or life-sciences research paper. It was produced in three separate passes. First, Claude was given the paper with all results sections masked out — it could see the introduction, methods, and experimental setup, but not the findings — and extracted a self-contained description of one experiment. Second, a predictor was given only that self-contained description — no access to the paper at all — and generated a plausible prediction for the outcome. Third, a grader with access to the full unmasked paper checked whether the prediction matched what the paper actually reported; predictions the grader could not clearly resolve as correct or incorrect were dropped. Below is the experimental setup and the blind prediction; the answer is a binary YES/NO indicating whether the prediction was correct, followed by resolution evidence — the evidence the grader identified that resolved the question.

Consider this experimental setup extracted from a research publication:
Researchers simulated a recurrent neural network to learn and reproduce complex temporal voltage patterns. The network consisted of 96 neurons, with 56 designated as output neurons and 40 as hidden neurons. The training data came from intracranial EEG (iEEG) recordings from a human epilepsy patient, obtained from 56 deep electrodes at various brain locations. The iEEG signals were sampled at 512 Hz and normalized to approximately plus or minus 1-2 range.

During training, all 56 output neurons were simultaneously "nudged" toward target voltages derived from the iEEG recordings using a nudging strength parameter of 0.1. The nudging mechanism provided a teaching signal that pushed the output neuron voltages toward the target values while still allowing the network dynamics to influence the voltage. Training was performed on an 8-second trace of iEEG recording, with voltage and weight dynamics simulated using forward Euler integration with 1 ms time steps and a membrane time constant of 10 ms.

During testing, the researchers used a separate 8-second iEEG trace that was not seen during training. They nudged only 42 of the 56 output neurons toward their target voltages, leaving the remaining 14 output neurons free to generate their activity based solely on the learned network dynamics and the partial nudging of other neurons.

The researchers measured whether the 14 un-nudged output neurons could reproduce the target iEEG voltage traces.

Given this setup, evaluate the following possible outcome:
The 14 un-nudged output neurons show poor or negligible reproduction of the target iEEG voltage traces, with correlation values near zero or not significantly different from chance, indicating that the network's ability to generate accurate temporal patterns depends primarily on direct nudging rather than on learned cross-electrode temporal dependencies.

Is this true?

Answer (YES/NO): NO